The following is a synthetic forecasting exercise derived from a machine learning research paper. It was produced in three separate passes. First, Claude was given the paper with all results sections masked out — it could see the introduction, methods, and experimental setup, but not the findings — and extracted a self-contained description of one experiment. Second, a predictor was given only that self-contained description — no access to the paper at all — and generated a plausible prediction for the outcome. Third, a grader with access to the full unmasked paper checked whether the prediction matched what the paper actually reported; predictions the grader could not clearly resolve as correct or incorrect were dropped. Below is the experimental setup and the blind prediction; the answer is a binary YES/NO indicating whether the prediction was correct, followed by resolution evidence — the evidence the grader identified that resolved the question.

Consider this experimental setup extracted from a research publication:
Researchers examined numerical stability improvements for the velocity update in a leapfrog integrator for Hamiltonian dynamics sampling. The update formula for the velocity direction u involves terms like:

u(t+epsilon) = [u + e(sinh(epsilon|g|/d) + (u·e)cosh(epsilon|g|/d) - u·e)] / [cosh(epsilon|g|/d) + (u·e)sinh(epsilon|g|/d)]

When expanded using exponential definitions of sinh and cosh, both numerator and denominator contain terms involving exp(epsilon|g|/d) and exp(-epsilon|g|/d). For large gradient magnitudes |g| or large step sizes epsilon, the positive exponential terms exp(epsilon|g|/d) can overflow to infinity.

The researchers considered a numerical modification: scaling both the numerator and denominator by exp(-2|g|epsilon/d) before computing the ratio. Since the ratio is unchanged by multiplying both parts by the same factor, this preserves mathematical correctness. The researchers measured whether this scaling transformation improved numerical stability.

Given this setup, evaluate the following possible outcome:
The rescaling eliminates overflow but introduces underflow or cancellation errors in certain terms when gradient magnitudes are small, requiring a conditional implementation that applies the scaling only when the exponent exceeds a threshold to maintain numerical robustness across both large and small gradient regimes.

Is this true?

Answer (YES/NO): NO